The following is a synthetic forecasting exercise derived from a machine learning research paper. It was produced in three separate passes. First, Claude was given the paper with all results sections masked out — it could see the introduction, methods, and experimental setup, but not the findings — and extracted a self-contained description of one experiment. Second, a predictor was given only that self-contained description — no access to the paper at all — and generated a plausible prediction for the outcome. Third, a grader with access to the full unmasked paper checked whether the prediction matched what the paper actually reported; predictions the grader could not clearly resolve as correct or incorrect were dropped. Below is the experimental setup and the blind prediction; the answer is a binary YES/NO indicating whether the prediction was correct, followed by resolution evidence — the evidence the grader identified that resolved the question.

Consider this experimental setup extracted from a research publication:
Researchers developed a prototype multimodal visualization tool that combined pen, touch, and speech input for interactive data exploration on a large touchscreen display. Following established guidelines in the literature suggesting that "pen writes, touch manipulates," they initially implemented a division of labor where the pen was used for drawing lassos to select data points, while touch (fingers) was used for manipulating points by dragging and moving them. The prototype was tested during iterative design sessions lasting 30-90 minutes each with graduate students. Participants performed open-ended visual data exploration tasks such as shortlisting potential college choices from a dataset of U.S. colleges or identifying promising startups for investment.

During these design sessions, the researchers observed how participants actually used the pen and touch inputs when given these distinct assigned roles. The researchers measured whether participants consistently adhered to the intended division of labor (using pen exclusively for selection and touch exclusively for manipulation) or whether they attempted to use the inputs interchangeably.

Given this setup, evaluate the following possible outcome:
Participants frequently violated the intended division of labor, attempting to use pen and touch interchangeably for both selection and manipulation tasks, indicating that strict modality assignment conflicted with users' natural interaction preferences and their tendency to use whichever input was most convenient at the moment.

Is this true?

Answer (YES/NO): YES